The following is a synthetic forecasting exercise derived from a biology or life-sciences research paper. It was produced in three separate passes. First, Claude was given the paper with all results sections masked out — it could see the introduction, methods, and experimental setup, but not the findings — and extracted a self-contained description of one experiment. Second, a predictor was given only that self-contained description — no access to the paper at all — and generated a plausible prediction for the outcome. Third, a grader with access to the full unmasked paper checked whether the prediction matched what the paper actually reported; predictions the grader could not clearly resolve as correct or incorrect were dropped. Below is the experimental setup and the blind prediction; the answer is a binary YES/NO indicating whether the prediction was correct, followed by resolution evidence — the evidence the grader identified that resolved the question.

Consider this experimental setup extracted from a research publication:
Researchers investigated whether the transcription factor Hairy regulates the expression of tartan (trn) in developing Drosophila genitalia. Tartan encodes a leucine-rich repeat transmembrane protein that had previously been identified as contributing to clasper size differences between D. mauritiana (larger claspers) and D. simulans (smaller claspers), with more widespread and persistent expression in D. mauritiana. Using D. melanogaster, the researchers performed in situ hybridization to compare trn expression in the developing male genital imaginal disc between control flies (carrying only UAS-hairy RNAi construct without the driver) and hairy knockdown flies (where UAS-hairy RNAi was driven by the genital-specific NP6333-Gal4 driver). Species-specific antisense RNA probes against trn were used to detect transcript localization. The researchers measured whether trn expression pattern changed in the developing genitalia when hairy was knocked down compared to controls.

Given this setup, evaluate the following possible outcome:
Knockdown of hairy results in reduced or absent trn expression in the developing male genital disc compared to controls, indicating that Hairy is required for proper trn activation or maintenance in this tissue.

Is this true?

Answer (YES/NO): NO